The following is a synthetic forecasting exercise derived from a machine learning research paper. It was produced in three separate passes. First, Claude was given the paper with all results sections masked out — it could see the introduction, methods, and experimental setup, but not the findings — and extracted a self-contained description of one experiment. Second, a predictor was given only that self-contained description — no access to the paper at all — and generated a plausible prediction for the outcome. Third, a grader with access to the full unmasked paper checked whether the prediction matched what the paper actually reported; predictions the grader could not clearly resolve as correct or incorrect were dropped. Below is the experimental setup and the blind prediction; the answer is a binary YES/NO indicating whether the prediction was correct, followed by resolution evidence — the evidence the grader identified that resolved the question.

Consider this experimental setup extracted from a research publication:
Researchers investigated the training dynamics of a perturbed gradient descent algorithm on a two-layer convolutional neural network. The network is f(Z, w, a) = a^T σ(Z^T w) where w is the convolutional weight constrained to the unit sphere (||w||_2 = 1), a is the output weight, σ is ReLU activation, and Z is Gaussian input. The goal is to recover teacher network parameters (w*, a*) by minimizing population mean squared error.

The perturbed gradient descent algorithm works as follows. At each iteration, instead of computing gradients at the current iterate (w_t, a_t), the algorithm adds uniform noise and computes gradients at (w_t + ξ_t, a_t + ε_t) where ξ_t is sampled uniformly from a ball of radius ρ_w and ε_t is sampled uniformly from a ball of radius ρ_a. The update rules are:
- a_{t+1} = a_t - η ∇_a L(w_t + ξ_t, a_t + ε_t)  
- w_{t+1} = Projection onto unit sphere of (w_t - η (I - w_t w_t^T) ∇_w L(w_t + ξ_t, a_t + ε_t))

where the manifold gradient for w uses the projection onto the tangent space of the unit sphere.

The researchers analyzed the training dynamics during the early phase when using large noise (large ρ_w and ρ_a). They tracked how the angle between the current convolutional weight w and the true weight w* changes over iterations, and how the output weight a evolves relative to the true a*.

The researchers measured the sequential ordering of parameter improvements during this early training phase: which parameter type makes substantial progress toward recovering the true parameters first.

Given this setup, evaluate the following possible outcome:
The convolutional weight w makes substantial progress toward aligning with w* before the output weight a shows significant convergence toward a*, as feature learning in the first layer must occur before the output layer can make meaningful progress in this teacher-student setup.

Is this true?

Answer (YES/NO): NO